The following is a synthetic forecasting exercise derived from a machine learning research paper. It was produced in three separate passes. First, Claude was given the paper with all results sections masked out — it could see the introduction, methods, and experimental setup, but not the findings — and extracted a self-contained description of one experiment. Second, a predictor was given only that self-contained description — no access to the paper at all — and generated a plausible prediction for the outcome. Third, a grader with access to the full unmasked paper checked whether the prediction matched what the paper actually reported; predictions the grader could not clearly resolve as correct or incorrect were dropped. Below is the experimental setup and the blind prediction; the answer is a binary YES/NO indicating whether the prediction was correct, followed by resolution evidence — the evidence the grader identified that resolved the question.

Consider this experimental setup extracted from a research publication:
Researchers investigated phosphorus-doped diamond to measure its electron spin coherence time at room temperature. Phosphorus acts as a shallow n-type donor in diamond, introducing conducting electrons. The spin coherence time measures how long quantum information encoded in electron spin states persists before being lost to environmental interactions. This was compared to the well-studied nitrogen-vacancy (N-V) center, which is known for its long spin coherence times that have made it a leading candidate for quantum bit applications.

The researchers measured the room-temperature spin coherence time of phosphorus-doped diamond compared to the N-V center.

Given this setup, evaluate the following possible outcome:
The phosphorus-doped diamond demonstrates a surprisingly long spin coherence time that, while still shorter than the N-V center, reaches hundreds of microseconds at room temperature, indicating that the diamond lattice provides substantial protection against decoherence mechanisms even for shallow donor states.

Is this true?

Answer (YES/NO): NO